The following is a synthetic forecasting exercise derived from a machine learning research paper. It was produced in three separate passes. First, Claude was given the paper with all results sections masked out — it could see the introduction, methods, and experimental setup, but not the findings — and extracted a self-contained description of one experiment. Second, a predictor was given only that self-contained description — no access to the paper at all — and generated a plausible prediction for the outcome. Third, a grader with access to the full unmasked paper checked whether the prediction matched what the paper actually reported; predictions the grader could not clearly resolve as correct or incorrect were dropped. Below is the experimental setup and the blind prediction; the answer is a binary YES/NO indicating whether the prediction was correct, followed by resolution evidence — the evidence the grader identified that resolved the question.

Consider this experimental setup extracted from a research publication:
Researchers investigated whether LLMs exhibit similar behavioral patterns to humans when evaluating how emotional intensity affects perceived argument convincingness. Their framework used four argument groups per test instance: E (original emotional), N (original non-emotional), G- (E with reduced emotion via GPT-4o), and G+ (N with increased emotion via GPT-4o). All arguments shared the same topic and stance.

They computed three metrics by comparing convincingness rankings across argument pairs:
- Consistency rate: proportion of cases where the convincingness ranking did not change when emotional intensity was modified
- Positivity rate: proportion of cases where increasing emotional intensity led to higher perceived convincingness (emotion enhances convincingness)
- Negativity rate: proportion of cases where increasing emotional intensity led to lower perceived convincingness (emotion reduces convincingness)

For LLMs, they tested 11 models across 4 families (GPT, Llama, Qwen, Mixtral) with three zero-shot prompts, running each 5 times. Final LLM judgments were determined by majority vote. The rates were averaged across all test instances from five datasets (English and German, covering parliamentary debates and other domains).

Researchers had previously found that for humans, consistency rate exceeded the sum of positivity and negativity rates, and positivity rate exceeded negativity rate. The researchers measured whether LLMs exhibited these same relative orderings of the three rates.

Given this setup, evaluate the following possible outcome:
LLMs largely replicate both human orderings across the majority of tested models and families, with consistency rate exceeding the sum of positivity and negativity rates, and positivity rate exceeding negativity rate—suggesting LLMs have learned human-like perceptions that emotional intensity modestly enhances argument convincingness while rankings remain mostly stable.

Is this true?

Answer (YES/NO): YES